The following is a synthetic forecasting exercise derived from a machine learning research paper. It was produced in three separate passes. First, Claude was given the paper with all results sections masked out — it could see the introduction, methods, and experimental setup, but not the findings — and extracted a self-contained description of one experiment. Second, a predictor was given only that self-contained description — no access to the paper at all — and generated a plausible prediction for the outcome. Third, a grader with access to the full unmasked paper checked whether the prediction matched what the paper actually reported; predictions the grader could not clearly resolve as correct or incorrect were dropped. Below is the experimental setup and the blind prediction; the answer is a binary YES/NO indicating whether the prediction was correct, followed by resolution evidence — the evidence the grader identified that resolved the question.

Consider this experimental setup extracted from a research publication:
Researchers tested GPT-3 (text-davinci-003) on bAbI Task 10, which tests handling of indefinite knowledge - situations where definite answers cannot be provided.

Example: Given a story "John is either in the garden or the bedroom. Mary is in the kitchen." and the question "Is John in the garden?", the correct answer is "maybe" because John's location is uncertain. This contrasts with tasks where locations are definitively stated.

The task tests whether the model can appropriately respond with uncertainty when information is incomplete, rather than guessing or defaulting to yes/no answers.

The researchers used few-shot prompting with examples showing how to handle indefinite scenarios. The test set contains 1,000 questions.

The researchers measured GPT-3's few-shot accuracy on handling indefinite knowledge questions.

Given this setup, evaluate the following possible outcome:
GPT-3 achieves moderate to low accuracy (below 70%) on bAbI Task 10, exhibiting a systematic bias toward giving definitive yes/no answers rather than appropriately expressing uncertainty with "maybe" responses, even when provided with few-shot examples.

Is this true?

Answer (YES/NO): NO